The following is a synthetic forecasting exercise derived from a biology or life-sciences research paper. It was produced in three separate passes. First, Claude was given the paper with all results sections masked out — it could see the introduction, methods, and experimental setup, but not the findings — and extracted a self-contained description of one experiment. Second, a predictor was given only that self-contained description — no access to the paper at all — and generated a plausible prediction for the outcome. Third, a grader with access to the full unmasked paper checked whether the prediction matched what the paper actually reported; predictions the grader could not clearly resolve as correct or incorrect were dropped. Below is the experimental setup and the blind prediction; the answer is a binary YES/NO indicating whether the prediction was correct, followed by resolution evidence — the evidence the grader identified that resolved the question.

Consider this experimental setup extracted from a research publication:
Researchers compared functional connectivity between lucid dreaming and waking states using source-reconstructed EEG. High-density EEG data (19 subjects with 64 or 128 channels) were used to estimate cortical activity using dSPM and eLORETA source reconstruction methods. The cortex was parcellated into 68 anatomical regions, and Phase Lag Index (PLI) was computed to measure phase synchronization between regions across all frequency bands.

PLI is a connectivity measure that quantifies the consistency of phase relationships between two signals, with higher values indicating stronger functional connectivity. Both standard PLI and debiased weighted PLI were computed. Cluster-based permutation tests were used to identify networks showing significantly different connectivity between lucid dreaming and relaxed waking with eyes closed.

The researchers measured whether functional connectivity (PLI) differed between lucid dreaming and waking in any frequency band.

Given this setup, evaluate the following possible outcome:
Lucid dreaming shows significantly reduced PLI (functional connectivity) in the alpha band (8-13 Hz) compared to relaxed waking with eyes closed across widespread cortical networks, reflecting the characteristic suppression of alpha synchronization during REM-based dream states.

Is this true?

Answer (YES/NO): NO